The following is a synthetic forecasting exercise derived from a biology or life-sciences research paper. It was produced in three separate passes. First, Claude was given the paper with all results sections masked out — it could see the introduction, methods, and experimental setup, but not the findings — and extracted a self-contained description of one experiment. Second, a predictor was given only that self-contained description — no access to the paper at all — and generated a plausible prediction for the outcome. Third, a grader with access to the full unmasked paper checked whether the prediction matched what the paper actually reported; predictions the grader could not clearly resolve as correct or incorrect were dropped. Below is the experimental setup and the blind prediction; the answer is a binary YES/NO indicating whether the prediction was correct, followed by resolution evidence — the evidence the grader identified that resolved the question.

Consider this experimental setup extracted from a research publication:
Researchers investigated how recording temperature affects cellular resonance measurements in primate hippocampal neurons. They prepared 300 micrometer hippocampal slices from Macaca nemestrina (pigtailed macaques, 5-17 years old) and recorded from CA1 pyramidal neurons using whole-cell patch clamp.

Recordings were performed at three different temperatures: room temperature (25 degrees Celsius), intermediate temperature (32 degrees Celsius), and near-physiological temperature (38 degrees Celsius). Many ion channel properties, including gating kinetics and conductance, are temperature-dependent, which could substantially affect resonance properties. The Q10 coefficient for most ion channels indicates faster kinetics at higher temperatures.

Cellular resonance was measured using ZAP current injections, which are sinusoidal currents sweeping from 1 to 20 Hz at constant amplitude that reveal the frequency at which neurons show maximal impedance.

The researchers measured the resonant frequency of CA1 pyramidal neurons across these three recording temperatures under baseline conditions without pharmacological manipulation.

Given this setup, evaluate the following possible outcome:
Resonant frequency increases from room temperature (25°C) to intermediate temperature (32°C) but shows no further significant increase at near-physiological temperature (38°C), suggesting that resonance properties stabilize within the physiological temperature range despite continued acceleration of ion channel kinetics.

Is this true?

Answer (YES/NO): NO